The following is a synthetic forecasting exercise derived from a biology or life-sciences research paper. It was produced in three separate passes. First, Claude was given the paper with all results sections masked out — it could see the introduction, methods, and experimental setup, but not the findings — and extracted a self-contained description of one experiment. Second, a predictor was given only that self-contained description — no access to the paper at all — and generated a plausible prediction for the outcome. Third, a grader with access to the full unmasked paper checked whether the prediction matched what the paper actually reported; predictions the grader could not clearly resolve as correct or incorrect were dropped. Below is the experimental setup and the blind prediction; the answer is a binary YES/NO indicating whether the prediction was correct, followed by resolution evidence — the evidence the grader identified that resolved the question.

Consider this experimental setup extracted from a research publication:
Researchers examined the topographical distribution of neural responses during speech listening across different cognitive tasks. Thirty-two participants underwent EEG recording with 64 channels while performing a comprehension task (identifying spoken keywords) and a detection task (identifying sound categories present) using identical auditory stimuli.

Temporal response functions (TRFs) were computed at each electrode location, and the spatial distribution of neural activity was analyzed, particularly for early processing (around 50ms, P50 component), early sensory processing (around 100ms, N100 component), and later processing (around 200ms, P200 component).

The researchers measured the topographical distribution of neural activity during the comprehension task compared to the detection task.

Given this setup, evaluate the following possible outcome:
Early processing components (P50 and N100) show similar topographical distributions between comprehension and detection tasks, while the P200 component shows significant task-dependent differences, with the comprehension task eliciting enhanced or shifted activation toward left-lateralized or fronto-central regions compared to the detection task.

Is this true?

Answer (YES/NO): NO